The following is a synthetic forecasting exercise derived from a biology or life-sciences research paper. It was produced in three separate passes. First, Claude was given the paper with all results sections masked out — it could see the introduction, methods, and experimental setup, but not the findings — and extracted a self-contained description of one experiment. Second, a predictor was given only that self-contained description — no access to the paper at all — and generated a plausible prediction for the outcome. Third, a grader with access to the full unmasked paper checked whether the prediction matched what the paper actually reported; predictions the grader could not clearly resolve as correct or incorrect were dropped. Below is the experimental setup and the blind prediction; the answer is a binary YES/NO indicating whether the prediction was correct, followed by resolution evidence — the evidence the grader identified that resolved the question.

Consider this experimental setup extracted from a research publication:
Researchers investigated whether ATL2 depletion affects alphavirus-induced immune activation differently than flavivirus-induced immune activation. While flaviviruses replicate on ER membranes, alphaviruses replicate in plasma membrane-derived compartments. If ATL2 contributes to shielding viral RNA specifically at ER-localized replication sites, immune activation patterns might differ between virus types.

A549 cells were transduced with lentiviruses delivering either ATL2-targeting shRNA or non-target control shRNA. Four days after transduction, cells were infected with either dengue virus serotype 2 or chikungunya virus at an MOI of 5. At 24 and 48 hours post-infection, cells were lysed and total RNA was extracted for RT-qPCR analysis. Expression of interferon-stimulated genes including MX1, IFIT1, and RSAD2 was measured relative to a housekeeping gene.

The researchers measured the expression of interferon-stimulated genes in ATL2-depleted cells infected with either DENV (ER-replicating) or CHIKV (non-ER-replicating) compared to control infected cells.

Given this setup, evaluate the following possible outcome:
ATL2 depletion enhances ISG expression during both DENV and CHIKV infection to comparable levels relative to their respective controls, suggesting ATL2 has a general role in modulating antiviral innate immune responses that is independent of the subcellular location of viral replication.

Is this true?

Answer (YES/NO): NO